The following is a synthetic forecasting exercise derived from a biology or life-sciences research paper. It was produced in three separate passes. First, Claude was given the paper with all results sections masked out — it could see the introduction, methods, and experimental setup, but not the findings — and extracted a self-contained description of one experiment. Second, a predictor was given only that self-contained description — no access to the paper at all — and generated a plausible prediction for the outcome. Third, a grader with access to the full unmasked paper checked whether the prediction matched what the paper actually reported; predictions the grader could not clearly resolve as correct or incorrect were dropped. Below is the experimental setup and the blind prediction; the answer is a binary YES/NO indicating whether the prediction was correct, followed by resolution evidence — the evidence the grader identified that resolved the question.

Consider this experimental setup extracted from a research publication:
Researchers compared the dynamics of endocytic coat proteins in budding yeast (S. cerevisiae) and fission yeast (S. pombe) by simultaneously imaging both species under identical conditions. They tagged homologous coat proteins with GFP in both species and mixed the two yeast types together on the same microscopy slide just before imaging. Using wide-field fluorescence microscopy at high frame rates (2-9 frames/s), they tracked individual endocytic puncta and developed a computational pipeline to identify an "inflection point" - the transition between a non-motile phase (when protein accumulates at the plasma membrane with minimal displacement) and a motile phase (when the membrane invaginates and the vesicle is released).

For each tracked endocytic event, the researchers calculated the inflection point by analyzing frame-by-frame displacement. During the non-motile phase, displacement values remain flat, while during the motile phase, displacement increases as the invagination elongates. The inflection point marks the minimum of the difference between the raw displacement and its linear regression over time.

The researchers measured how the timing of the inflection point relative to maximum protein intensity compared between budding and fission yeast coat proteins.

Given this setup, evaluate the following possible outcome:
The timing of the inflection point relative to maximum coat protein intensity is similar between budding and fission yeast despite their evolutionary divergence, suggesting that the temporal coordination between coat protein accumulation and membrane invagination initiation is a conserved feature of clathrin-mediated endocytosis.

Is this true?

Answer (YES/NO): YES